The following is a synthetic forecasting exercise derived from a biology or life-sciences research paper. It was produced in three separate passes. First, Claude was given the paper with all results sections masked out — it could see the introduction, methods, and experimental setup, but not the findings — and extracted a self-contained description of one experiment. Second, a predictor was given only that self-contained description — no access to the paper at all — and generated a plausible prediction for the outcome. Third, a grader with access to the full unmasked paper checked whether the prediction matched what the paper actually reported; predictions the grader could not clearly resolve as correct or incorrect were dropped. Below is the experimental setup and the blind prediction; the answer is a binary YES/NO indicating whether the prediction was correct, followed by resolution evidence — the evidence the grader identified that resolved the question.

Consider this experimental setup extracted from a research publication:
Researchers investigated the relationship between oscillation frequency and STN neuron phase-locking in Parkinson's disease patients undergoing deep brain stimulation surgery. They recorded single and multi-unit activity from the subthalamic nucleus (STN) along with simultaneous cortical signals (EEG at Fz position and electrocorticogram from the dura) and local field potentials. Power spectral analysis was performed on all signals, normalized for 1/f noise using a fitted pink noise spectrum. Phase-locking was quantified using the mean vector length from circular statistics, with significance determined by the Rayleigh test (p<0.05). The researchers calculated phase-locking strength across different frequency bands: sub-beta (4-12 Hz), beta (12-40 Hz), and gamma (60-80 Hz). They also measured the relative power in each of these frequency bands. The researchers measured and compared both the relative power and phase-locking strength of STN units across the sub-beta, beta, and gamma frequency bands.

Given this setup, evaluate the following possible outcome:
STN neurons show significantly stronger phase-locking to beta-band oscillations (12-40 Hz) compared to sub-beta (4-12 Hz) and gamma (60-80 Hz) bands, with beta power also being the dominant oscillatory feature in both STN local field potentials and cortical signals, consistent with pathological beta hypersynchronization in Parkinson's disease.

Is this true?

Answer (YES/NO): NO